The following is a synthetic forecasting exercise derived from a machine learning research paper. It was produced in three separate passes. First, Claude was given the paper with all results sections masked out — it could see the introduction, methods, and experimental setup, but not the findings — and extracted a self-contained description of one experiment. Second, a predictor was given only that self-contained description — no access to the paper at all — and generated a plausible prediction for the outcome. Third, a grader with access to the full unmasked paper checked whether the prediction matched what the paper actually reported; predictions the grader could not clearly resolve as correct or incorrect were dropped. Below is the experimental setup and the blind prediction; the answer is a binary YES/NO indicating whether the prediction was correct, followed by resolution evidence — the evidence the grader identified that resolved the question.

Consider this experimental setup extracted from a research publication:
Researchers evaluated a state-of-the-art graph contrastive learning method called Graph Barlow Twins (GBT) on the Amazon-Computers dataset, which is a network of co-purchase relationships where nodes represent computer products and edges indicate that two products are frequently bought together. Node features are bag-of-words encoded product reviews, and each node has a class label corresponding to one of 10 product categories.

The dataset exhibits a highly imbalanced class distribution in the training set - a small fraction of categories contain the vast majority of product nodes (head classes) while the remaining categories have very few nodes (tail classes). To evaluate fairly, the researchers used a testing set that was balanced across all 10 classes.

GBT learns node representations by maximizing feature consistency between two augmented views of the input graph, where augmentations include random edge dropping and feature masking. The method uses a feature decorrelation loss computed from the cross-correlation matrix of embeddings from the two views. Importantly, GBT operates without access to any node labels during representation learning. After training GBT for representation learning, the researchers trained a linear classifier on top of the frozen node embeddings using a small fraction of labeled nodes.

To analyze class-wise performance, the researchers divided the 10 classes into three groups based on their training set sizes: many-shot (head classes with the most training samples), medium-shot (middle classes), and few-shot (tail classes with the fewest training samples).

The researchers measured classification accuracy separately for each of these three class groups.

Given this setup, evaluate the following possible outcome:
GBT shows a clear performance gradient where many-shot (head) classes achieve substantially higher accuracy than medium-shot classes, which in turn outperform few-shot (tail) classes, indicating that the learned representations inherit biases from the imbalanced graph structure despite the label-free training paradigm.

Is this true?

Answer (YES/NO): YES